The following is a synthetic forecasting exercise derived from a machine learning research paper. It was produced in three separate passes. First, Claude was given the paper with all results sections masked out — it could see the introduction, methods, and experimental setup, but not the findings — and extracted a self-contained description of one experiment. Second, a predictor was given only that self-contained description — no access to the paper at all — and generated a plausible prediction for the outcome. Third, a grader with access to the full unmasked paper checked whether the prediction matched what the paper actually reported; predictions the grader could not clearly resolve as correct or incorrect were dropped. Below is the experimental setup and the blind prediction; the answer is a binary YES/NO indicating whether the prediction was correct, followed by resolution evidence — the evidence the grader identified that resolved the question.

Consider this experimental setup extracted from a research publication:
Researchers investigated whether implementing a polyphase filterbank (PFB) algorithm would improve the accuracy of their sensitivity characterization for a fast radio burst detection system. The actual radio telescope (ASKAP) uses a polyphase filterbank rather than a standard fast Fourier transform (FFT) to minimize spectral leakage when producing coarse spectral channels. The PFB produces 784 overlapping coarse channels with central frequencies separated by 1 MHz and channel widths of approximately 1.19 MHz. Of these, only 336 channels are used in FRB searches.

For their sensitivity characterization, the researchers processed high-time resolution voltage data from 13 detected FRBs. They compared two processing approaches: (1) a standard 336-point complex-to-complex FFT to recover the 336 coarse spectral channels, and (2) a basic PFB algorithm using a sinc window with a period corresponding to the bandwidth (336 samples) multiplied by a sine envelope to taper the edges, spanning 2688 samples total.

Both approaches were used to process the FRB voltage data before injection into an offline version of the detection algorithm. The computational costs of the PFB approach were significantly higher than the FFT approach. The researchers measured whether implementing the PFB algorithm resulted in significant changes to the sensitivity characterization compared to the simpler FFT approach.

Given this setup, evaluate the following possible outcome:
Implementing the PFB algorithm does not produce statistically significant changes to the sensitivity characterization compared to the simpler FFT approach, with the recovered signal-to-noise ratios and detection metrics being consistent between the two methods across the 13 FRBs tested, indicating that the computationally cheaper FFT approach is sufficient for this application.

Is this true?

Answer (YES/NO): YES